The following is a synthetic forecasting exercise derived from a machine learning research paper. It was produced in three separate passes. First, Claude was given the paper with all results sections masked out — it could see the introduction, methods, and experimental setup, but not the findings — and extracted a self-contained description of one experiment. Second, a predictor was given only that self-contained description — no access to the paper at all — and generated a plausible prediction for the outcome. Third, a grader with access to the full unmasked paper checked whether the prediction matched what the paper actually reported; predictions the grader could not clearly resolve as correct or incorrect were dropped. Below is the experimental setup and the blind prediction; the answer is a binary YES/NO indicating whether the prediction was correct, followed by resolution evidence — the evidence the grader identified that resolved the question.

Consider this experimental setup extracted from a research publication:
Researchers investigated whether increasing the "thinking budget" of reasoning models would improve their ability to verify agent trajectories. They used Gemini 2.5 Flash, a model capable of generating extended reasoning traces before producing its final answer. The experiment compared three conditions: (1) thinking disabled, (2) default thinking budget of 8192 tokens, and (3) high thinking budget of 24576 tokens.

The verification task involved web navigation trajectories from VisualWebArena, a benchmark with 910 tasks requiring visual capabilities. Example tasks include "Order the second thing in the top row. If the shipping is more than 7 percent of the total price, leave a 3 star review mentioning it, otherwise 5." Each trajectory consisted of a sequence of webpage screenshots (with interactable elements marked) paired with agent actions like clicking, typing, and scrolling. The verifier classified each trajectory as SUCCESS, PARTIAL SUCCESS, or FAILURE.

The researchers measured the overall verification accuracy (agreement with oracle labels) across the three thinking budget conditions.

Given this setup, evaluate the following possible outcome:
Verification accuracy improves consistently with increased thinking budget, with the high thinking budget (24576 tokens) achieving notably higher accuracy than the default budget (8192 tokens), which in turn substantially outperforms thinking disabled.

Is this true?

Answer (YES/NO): NO